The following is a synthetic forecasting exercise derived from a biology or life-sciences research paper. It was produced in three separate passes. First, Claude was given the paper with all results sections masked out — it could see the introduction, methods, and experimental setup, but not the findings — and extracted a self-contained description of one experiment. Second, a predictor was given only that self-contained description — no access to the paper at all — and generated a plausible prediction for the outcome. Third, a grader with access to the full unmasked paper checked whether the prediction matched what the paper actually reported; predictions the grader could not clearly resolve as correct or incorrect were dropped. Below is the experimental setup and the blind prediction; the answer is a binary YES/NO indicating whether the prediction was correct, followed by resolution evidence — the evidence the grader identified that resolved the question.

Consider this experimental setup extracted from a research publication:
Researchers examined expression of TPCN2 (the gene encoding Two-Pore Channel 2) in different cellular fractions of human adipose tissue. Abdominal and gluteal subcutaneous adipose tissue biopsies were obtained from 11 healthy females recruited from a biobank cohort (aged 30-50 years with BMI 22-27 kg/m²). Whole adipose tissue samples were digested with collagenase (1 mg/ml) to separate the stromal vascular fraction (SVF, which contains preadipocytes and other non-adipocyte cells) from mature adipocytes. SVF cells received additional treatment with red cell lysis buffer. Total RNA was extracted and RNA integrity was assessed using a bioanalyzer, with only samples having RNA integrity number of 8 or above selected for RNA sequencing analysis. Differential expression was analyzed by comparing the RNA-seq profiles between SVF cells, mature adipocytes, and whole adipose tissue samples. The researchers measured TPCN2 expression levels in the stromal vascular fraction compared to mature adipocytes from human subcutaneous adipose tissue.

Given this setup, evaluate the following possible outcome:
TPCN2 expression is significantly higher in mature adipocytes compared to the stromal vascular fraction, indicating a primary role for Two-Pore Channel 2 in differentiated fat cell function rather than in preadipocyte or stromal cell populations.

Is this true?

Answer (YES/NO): NO